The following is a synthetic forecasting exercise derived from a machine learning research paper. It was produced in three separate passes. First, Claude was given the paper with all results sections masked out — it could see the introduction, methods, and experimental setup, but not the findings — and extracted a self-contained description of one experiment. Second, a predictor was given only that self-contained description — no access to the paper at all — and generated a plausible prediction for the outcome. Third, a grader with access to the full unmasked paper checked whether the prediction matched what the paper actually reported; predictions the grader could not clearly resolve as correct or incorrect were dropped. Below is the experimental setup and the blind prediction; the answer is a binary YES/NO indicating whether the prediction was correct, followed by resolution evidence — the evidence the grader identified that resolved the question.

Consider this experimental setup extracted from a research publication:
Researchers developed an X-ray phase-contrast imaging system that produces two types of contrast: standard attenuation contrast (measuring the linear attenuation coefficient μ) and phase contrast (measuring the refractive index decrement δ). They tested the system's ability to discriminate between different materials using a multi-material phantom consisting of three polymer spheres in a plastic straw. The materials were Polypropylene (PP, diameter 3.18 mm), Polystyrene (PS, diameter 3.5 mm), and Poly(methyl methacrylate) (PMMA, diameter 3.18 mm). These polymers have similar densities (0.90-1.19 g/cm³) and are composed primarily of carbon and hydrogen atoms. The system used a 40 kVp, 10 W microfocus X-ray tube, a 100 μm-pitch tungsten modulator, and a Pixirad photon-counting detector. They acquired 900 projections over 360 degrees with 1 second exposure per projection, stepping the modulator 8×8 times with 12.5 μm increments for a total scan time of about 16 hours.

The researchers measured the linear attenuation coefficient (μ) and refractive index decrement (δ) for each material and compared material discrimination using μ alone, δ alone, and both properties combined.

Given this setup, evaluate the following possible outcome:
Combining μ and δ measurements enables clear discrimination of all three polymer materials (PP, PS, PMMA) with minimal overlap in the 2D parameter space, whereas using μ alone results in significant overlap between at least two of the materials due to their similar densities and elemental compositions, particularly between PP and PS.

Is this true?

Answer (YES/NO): YES